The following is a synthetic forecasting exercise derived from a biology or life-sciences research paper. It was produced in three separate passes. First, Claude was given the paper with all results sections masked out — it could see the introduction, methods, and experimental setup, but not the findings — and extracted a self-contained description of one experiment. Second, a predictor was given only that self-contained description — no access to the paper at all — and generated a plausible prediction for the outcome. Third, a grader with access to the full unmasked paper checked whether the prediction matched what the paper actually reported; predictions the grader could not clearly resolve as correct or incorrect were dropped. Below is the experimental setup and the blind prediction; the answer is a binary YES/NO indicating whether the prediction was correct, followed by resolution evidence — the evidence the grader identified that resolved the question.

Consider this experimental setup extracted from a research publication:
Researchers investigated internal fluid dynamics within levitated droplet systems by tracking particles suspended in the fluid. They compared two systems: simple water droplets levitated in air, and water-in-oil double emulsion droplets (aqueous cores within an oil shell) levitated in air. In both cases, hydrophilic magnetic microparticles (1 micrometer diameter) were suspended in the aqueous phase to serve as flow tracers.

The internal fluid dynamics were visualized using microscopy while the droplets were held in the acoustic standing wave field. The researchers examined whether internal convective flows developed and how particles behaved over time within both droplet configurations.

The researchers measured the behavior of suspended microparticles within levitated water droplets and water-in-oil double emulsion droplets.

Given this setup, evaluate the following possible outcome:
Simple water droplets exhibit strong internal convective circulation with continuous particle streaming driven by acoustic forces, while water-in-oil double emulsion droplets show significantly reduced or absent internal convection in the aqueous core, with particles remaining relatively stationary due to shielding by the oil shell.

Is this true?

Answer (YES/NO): NO